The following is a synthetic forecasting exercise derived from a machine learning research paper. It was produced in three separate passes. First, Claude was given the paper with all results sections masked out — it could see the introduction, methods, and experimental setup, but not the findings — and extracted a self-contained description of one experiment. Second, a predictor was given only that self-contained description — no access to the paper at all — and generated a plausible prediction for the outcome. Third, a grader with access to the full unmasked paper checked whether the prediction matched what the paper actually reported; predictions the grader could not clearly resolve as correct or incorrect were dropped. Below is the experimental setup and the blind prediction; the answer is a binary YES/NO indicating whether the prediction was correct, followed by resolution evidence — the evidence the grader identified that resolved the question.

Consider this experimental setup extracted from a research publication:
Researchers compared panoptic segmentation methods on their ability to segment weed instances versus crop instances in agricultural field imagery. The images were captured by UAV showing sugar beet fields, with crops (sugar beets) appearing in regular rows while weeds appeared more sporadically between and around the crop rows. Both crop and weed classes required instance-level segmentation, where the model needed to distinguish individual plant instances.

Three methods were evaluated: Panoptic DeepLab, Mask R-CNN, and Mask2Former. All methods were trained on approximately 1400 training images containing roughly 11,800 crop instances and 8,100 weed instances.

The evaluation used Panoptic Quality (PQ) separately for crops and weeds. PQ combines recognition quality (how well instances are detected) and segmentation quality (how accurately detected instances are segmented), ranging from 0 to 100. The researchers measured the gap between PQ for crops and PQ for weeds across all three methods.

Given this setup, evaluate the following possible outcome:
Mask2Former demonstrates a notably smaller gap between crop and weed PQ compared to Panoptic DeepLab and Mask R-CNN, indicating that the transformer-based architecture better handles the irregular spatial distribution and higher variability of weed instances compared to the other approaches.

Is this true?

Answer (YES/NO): NO